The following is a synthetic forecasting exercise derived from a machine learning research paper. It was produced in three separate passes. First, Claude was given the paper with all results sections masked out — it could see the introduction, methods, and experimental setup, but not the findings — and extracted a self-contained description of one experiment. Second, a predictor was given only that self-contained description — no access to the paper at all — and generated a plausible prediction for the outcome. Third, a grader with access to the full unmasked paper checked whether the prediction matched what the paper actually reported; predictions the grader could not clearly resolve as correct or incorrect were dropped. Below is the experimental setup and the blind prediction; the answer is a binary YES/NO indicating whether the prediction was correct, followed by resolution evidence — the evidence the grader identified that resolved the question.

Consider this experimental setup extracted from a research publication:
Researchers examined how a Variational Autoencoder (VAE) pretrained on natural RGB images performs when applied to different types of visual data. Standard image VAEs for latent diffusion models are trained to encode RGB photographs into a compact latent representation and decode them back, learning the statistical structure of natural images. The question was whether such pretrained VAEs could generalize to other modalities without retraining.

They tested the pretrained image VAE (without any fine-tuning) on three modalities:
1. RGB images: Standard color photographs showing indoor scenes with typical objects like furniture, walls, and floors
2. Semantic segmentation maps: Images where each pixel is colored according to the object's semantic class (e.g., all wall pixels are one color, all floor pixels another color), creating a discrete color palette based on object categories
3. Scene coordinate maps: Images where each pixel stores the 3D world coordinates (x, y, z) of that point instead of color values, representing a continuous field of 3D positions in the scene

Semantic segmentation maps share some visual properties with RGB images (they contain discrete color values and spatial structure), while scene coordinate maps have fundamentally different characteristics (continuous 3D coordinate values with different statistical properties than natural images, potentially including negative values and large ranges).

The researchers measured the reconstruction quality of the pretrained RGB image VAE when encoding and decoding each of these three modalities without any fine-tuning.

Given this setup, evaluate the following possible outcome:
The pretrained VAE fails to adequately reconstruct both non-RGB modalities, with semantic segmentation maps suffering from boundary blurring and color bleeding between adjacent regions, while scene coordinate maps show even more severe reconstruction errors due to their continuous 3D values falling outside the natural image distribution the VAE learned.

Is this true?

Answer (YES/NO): NO